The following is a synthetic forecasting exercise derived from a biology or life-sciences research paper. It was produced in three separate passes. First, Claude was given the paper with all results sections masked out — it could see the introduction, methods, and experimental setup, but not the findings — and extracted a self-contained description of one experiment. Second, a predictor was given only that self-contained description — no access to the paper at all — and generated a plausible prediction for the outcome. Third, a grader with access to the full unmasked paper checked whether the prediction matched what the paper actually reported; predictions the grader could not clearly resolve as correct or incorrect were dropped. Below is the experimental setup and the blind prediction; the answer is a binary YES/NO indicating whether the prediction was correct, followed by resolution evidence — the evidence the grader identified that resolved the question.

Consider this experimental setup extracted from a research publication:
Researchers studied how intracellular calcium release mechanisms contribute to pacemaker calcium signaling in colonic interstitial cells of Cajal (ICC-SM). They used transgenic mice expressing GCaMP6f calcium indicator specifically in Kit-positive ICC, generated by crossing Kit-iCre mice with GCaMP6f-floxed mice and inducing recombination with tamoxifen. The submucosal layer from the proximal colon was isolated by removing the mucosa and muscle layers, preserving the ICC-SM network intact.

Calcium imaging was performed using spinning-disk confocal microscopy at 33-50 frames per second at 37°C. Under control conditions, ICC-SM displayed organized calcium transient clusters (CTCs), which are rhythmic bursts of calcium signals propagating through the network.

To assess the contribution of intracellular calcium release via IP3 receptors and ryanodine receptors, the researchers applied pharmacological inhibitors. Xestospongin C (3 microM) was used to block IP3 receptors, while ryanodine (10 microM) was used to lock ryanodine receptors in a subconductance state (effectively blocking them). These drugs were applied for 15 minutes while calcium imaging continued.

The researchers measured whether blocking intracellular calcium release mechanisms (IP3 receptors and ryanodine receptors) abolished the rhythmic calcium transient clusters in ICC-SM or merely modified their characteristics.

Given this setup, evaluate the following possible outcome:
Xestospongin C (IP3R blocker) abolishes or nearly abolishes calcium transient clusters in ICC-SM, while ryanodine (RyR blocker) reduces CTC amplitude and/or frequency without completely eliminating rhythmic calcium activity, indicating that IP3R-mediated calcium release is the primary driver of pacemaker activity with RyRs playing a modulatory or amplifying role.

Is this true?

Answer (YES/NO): NO